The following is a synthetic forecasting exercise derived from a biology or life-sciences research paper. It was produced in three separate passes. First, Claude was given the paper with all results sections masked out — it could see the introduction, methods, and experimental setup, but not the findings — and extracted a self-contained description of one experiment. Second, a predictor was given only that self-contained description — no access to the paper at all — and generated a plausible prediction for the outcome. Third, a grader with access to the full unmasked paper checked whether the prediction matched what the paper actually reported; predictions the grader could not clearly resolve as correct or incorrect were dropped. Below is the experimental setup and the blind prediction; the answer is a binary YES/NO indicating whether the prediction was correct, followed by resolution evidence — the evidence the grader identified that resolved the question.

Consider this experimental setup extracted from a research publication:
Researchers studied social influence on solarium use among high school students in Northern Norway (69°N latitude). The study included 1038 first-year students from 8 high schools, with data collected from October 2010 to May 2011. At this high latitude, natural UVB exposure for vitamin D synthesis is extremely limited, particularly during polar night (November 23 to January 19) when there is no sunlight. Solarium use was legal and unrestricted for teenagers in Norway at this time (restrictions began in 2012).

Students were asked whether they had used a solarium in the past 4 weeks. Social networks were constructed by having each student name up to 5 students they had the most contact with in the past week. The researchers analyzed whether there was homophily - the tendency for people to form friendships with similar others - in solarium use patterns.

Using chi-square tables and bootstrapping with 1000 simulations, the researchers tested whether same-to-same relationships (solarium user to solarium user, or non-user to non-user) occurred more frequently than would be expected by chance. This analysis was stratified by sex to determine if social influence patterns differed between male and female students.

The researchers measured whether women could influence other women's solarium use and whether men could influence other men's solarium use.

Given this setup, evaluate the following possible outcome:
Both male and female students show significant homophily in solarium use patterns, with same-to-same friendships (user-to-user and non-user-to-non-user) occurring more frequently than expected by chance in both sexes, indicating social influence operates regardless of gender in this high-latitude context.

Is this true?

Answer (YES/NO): NO